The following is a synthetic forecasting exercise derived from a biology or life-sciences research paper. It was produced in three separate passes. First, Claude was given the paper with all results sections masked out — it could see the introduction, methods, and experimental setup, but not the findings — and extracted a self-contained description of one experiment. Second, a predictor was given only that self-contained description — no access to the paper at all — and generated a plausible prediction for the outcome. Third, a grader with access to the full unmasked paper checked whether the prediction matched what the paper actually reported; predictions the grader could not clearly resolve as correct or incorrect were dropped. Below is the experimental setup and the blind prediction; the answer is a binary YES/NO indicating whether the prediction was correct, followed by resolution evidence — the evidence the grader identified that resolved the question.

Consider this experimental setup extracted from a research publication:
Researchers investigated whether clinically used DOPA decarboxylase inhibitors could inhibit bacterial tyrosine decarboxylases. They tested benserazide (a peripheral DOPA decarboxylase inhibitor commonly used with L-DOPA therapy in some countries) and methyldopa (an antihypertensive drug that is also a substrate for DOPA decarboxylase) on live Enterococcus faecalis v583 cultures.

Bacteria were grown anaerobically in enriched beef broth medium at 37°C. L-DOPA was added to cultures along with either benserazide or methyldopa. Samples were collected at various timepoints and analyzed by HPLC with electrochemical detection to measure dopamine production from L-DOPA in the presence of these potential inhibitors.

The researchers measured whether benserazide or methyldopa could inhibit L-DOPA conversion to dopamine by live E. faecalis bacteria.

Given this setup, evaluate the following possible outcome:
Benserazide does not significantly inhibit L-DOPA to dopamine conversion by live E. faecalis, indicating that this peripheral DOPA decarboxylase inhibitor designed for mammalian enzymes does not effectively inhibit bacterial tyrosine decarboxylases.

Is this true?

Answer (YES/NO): YES